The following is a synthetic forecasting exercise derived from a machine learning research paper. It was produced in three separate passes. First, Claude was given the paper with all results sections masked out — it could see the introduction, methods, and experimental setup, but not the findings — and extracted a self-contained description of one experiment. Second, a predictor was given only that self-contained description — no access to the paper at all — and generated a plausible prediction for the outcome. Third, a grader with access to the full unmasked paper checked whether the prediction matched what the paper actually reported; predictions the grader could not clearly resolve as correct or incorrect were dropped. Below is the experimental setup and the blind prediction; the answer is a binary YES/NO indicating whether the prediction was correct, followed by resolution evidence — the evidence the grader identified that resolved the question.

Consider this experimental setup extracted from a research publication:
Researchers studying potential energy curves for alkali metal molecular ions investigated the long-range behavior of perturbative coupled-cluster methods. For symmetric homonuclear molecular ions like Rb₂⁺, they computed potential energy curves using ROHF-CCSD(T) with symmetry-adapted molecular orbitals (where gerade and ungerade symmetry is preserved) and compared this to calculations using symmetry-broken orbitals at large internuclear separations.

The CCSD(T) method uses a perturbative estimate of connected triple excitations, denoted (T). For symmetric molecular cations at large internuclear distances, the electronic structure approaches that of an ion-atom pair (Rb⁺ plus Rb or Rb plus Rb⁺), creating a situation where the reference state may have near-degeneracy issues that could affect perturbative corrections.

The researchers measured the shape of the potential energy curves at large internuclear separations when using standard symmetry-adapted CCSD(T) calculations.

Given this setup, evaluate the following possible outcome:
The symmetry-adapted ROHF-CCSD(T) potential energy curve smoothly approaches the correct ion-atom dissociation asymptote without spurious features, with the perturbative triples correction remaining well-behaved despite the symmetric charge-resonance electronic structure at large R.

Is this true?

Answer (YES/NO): NO